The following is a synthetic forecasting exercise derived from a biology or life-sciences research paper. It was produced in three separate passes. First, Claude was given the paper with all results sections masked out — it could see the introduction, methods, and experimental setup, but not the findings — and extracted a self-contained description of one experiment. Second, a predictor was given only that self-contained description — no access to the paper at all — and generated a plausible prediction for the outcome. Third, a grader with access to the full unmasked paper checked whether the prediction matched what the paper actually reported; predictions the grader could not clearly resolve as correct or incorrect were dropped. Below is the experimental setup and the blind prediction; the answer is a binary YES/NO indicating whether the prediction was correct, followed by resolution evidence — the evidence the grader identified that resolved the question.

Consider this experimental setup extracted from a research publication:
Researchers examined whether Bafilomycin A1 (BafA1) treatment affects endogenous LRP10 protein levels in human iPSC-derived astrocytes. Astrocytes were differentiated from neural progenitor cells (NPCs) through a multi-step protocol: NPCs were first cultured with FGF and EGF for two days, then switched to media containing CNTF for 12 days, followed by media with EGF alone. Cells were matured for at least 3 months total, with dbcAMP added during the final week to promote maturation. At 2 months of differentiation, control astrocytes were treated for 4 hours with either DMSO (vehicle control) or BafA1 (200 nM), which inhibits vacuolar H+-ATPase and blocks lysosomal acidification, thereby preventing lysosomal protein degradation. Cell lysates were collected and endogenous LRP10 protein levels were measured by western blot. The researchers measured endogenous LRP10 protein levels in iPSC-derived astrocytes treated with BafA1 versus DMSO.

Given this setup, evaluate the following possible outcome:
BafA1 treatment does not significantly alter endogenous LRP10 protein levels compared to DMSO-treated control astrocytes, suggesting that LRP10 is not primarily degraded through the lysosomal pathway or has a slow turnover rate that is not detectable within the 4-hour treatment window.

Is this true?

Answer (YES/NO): NO